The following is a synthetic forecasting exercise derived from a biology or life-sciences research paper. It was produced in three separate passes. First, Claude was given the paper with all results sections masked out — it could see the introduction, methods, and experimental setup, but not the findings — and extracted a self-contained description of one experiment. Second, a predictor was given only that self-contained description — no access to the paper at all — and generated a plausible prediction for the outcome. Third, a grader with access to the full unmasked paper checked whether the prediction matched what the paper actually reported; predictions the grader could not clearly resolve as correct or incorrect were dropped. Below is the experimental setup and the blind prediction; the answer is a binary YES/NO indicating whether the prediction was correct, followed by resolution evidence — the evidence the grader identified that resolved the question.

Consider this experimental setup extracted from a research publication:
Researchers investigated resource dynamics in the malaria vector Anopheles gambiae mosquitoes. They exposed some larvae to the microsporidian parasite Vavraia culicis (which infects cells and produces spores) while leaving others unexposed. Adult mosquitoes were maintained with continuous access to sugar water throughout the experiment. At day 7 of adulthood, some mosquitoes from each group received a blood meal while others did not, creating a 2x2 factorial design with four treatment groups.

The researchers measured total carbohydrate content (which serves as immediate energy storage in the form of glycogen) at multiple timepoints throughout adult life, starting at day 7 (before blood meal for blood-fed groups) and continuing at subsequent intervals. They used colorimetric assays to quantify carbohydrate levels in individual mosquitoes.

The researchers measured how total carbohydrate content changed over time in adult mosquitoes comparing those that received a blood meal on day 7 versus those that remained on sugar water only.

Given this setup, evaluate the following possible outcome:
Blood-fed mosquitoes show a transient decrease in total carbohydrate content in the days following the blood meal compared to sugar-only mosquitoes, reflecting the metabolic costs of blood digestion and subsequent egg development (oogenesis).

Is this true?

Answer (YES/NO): NO